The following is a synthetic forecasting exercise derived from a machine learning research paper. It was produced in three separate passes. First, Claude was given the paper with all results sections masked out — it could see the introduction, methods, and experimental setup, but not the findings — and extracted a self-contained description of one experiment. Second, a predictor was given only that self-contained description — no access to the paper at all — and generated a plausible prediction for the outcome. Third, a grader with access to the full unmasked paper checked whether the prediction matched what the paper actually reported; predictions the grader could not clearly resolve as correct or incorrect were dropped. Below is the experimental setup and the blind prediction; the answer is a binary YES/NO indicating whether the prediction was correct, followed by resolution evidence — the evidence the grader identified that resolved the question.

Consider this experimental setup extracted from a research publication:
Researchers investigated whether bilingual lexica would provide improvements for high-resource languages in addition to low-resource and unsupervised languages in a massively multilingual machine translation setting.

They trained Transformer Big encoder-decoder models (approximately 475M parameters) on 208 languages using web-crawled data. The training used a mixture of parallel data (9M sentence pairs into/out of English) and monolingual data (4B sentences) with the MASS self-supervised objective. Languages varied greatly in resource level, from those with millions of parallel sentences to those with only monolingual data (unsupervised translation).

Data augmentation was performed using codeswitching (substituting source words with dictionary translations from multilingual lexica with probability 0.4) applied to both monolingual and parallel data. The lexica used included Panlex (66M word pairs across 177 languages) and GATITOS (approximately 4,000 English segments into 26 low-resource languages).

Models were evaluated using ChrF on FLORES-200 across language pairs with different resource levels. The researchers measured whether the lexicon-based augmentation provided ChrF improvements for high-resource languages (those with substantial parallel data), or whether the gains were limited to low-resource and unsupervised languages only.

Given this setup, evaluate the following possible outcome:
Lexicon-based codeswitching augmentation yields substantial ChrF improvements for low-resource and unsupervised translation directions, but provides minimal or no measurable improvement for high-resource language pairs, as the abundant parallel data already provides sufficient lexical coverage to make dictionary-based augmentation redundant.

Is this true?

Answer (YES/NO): NO